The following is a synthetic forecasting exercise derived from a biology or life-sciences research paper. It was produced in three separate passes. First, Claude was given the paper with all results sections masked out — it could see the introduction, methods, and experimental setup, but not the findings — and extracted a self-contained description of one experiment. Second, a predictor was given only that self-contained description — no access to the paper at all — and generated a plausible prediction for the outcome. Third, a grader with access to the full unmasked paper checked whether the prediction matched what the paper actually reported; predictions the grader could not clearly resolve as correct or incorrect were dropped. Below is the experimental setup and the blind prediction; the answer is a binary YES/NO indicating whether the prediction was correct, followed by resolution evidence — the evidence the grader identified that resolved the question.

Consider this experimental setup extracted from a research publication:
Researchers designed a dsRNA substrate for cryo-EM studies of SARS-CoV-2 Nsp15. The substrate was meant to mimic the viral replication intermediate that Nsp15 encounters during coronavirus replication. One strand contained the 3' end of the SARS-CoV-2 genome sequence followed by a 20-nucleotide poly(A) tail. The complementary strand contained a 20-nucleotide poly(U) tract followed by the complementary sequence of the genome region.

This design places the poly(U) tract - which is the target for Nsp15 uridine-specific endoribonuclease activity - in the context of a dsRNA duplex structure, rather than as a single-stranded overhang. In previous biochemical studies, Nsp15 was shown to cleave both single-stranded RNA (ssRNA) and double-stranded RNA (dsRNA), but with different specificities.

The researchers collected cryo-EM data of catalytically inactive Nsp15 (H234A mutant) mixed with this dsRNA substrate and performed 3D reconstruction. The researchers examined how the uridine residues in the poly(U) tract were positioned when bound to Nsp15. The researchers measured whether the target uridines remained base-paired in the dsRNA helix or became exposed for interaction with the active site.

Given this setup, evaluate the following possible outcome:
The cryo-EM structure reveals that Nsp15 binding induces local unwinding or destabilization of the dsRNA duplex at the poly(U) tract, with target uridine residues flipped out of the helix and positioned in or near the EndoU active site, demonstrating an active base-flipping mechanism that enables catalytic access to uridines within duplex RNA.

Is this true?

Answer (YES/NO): YES